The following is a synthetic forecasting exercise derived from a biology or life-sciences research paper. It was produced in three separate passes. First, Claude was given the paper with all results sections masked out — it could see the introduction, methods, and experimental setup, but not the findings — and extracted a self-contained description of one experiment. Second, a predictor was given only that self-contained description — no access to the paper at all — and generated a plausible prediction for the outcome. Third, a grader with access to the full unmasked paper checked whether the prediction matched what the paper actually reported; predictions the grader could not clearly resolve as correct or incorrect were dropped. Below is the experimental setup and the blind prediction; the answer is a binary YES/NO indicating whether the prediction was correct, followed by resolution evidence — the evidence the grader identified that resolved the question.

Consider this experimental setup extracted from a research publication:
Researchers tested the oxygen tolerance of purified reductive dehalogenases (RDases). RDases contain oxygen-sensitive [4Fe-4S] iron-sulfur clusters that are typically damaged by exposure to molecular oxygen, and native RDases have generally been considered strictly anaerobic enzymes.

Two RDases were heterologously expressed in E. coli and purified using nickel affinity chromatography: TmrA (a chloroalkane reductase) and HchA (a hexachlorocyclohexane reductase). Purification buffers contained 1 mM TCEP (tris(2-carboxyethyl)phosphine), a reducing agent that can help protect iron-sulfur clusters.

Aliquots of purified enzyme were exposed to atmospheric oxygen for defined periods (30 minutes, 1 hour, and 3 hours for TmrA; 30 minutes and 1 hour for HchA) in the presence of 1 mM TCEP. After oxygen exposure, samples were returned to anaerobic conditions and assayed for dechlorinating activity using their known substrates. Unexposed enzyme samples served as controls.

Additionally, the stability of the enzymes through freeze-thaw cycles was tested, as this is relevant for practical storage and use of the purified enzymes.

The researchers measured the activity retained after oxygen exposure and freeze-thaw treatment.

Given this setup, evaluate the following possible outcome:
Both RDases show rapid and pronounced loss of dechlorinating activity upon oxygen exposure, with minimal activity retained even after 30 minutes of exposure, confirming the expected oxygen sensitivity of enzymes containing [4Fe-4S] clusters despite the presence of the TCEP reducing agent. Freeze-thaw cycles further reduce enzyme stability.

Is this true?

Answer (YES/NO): NO